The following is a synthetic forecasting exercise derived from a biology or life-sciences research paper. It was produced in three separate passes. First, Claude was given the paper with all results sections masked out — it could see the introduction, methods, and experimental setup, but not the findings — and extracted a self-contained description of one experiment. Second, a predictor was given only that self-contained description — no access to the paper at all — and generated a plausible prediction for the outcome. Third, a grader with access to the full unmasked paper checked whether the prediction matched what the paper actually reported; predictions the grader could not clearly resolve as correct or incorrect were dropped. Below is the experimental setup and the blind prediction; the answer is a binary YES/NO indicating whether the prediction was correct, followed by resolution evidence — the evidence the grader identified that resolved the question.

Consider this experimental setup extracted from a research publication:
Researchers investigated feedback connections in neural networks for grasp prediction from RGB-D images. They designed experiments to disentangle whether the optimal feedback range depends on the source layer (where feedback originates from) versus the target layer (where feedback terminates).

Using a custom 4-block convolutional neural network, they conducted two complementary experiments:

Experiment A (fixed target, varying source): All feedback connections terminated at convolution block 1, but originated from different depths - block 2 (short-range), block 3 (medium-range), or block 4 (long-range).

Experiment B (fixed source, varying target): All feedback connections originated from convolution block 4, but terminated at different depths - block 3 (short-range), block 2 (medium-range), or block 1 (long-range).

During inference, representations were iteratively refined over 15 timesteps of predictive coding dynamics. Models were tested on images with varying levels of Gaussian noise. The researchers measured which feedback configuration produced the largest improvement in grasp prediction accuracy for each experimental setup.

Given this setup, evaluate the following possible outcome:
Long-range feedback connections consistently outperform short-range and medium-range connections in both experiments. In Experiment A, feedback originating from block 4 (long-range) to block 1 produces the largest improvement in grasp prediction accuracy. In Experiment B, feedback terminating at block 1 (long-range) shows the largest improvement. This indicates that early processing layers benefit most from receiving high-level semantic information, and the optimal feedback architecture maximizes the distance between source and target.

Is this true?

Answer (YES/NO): NO